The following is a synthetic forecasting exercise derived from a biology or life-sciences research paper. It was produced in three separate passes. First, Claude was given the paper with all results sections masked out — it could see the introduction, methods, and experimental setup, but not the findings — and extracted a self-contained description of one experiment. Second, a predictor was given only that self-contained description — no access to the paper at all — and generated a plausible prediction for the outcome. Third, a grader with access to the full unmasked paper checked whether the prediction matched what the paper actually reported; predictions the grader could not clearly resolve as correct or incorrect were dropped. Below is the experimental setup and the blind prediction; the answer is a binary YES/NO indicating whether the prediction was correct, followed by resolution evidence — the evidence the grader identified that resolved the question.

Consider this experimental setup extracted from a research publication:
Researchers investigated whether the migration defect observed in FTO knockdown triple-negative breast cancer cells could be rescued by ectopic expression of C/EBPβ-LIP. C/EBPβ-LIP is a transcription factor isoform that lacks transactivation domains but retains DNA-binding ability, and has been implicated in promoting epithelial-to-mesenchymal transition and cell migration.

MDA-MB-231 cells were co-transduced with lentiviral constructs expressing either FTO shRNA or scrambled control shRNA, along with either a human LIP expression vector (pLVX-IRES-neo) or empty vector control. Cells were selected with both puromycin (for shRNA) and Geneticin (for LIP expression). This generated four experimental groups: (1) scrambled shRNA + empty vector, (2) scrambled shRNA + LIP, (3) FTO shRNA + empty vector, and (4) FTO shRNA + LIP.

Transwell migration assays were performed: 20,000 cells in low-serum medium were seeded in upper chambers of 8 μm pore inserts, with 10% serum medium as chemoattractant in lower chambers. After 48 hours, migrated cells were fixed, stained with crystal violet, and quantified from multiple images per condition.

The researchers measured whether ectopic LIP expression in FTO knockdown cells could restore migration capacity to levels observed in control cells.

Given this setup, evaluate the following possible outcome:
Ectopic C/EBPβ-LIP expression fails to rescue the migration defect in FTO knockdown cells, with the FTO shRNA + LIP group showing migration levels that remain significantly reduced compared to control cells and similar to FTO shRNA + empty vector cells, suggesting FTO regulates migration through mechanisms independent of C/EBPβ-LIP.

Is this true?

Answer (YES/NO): NO